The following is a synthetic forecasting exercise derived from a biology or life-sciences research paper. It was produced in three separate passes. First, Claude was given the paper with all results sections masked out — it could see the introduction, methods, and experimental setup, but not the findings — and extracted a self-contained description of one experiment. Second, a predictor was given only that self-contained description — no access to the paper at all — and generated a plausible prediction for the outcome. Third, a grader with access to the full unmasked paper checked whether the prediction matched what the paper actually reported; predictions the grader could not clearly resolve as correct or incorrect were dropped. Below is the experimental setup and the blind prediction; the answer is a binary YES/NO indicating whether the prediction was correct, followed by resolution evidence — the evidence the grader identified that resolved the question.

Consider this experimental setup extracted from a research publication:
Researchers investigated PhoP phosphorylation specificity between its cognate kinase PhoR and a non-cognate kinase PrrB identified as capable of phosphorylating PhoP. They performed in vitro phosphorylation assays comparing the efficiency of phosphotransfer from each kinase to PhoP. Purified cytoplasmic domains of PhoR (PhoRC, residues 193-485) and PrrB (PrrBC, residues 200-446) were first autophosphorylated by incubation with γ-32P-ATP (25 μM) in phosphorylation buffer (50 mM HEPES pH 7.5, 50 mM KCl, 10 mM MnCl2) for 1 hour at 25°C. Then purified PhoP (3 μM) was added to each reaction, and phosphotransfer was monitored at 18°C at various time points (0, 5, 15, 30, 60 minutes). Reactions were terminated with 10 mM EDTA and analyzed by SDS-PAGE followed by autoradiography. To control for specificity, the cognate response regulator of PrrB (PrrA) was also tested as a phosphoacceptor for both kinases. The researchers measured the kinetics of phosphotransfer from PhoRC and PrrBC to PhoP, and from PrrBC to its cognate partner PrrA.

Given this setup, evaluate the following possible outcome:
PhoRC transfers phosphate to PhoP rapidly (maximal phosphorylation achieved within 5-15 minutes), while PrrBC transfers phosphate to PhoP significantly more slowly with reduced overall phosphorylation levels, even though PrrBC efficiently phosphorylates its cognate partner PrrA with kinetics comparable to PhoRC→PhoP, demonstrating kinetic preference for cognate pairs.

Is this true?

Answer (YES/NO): NO